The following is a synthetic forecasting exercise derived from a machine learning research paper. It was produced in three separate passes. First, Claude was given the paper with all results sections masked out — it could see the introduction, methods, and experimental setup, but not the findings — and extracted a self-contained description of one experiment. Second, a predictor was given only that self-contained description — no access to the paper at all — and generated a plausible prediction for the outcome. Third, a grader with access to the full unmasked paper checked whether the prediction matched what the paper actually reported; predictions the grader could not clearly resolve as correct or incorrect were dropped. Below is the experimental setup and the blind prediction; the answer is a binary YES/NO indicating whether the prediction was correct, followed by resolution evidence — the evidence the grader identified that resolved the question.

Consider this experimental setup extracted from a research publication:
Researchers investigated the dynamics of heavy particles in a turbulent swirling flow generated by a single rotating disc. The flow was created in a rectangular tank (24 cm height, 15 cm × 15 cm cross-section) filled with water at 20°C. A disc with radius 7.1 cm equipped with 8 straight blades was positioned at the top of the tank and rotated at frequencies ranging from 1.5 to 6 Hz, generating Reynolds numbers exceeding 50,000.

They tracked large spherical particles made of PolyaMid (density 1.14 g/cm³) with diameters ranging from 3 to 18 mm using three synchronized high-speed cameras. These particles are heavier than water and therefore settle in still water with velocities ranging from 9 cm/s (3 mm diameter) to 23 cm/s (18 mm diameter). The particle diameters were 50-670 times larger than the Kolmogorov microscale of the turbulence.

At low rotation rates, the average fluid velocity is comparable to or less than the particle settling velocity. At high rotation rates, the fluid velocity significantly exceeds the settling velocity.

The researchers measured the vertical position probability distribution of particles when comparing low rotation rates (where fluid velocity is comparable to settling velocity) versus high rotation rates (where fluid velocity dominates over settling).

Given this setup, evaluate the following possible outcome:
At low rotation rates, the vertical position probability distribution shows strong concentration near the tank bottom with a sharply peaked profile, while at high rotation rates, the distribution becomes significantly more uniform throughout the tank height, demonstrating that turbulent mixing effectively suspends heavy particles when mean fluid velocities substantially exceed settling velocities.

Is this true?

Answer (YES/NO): NO